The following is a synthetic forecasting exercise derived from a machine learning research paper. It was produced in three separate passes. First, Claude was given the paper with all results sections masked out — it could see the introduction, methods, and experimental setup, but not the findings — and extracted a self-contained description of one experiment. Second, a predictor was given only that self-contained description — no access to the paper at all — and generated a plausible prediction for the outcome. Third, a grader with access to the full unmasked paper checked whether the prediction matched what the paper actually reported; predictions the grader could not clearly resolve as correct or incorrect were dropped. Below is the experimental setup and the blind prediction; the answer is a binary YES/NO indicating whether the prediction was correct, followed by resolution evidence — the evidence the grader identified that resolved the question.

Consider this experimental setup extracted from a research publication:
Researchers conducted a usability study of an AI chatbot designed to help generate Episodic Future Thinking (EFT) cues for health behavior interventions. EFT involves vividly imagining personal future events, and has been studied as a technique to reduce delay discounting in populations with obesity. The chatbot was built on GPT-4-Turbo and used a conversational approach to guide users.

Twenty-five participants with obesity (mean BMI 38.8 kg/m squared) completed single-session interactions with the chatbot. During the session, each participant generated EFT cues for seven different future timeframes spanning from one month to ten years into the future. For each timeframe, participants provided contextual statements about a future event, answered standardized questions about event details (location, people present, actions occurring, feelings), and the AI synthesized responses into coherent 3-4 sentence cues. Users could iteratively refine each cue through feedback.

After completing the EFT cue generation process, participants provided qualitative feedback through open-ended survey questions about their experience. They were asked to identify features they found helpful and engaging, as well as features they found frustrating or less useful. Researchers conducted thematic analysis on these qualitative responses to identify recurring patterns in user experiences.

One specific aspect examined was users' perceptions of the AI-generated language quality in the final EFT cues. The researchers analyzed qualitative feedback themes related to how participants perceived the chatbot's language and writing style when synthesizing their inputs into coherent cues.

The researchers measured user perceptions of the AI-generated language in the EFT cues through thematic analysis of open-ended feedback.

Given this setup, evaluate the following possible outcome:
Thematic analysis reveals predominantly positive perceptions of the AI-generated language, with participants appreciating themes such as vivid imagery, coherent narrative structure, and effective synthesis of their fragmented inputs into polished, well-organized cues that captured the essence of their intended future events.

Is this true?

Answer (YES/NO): NO